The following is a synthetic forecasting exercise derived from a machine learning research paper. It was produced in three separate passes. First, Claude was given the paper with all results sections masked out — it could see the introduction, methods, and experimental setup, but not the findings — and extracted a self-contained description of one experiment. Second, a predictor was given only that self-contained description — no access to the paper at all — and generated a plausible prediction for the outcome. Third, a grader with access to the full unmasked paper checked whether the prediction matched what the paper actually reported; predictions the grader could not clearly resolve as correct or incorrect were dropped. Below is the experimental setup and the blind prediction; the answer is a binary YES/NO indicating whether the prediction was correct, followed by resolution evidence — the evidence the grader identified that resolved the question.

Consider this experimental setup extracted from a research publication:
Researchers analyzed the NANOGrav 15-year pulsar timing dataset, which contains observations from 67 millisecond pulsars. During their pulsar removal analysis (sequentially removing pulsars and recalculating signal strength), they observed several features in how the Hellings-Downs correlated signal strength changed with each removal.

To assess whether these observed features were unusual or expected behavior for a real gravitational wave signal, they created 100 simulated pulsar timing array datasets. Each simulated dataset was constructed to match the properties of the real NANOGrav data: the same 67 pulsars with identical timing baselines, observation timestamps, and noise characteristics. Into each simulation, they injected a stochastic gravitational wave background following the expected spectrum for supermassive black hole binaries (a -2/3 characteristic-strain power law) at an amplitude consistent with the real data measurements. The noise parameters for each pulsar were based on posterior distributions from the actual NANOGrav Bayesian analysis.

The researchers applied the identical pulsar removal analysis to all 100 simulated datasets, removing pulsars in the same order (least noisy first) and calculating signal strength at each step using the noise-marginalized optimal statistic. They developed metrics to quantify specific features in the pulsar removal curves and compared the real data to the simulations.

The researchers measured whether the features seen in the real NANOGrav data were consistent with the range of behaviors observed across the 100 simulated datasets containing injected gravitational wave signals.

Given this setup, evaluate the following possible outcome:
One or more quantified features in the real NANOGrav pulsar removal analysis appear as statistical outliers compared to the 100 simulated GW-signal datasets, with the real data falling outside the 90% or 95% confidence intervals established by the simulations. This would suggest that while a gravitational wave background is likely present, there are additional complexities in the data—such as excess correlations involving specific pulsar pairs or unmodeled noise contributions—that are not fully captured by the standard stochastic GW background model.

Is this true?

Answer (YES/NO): NO